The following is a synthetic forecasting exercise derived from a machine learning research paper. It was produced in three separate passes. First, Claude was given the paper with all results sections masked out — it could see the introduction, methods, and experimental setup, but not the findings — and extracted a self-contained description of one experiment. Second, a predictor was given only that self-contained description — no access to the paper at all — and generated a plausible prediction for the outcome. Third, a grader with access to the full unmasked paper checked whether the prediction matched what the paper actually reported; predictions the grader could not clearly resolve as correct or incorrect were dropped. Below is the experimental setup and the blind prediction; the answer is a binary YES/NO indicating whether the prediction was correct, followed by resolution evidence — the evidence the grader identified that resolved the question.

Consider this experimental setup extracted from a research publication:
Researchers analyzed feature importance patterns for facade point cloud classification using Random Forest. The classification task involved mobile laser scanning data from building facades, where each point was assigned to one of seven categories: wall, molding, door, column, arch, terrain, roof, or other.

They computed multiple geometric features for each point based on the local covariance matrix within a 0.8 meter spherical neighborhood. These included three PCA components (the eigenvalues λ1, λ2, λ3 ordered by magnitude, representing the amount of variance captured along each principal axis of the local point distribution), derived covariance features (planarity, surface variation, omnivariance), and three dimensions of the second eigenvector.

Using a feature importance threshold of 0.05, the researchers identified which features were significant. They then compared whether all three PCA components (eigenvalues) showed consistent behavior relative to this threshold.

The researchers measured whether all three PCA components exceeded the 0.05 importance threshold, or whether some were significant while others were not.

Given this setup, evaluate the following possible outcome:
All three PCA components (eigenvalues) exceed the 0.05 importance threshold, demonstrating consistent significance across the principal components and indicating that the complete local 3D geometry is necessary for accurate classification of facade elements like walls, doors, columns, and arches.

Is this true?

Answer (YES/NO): YES